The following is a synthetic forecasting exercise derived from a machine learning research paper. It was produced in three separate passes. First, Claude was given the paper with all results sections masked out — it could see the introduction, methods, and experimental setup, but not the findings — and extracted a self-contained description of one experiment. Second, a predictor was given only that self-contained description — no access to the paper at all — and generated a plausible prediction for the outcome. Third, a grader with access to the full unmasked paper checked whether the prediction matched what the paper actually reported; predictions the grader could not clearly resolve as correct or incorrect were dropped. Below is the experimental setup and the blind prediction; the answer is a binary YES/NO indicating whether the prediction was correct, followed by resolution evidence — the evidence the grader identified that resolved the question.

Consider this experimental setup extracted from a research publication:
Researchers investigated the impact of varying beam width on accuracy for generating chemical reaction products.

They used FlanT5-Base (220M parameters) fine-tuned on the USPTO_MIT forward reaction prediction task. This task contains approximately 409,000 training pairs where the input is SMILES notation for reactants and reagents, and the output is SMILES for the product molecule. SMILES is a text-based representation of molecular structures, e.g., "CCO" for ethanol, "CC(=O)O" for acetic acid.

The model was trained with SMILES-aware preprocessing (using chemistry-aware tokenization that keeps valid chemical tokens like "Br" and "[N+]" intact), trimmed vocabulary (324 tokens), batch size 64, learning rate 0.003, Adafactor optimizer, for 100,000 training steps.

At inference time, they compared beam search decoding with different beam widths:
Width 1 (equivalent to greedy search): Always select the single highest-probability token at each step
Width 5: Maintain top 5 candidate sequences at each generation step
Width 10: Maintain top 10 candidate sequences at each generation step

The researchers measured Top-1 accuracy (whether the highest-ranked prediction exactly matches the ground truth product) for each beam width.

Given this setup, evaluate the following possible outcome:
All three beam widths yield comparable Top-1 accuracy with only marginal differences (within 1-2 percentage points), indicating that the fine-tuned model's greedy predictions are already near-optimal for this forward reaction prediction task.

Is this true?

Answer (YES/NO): YES